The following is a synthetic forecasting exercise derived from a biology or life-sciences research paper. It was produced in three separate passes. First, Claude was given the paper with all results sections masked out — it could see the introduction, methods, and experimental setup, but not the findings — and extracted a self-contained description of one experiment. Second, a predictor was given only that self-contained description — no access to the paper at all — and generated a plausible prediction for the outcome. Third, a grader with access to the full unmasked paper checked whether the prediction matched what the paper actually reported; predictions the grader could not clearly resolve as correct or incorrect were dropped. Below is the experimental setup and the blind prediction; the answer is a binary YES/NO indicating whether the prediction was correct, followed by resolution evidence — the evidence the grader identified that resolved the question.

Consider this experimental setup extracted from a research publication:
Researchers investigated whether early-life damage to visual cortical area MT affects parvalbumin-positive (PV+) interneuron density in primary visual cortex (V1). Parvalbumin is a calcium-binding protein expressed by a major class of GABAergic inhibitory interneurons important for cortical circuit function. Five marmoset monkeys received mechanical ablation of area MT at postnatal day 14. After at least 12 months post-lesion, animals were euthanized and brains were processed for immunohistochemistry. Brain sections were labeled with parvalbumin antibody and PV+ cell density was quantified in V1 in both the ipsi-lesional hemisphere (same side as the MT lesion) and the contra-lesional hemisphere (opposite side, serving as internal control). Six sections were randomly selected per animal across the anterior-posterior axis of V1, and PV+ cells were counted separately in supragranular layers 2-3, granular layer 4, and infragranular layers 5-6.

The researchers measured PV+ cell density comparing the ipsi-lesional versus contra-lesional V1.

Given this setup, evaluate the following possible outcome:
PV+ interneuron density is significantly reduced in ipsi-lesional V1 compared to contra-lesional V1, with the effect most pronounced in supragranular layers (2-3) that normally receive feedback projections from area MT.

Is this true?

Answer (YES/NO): YES